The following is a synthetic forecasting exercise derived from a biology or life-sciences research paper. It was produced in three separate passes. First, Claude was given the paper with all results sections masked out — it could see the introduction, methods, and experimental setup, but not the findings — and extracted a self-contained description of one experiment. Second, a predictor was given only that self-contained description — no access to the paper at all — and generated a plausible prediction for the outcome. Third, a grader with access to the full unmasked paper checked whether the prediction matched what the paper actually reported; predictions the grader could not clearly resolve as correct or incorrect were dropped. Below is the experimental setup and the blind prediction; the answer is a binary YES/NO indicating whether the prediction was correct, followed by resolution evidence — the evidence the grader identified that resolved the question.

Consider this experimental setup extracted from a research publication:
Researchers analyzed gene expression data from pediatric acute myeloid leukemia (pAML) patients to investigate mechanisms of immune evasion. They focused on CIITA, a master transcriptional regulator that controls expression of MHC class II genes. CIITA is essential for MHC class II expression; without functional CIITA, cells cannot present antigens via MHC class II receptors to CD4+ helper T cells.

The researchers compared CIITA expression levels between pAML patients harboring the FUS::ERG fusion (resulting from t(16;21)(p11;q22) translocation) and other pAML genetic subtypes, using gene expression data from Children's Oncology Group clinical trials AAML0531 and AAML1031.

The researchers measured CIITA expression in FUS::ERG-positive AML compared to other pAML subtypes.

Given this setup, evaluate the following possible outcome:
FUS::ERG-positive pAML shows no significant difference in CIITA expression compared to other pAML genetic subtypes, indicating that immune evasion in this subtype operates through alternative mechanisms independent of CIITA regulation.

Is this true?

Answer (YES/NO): NO